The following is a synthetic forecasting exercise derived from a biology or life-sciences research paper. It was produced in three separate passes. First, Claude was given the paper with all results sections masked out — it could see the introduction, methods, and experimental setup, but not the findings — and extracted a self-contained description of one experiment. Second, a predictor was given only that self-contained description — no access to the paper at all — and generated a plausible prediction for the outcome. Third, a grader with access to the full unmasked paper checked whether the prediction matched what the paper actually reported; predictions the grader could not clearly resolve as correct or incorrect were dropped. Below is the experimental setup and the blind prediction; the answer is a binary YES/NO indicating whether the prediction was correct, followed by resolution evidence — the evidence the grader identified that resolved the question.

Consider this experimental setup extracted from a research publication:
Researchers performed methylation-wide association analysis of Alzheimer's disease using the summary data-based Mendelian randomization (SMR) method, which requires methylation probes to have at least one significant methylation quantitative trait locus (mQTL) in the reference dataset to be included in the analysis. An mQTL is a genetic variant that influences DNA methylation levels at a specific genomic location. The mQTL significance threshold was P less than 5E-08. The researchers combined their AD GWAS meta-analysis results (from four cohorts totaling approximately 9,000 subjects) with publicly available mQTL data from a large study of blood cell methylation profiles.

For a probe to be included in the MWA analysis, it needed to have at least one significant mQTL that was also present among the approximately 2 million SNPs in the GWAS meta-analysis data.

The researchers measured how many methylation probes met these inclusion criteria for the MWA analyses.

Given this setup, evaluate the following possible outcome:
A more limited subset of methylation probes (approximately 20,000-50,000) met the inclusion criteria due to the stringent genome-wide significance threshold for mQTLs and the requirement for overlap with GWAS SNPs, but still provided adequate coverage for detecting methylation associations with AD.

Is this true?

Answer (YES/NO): NO